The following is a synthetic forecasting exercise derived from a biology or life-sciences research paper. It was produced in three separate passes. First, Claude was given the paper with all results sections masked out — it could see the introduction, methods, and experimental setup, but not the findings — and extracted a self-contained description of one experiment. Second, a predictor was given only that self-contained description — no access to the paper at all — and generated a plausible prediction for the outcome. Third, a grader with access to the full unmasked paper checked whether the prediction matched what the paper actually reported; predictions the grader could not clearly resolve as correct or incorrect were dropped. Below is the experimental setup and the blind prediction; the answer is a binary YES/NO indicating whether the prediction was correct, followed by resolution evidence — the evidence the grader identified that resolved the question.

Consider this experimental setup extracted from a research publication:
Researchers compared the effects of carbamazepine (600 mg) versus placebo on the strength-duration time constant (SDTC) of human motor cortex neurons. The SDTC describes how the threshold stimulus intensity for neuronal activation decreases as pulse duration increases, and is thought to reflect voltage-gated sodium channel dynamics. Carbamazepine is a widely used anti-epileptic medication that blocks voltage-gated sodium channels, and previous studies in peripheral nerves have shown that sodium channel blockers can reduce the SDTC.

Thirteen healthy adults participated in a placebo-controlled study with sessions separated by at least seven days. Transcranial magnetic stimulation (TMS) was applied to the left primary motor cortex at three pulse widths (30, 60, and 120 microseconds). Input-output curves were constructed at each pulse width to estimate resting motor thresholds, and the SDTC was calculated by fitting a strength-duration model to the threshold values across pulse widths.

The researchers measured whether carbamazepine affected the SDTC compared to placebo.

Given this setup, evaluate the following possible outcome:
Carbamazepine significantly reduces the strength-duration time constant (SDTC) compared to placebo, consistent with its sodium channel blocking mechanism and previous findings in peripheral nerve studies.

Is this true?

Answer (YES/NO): NO